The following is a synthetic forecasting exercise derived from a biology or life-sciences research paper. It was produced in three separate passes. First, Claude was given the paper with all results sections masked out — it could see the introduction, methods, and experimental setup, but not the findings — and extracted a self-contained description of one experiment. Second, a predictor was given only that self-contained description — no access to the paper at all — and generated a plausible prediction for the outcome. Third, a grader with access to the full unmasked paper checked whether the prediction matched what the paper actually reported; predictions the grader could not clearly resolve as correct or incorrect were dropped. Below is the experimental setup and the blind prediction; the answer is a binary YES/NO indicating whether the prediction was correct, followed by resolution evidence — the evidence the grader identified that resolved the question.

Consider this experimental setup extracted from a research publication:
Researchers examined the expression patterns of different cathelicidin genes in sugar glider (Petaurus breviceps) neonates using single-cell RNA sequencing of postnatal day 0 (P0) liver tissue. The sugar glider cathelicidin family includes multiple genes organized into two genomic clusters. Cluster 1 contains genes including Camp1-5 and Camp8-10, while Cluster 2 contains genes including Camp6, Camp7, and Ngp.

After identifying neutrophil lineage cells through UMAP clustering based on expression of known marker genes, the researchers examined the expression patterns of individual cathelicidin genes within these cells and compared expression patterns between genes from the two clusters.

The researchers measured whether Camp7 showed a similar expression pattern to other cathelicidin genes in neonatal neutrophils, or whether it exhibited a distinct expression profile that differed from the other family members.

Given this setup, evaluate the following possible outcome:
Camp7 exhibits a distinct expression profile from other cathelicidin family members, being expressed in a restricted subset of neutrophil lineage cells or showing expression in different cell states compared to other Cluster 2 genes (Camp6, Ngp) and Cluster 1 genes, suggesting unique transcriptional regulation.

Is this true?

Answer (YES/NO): NO